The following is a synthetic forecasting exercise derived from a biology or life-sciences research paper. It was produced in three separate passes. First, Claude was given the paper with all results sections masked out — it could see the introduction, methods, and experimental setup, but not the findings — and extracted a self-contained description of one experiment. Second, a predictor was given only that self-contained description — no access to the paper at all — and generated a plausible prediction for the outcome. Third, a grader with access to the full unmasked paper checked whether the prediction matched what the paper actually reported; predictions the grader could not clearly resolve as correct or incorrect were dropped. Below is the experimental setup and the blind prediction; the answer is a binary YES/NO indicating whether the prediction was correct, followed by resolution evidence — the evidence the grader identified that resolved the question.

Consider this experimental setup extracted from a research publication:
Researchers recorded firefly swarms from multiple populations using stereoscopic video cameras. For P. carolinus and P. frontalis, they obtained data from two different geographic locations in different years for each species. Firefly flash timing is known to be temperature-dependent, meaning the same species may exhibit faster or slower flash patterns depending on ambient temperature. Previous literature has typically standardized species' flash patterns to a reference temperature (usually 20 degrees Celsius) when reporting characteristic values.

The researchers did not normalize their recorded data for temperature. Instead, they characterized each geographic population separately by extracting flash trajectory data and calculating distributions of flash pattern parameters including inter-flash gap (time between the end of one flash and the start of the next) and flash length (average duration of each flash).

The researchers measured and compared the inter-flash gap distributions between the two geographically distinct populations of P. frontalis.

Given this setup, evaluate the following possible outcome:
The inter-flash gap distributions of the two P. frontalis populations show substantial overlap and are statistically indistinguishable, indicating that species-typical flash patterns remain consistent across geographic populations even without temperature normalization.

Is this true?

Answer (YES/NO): NO